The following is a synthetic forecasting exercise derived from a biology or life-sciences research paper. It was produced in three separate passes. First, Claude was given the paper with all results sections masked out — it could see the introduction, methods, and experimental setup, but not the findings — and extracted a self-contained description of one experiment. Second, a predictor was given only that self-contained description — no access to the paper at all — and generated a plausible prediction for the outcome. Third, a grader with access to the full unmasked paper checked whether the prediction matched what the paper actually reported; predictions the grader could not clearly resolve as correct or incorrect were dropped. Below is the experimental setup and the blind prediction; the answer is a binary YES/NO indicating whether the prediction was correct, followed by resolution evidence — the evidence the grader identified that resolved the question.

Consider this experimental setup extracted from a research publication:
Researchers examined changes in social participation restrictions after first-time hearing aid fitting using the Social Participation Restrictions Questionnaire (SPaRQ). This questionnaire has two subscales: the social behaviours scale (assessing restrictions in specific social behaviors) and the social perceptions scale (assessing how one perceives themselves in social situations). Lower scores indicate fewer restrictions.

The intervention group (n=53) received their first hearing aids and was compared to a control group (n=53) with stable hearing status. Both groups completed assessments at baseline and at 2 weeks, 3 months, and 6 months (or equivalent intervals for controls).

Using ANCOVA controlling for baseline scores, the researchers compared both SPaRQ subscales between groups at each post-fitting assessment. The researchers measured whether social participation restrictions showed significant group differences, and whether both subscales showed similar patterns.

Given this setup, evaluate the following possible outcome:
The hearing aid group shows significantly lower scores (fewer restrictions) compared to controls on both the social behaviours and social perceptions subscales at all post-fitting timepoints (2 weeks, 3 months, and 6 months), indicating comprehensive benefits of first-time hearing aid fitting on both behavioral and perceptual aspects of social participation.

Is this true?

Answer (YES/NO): YES